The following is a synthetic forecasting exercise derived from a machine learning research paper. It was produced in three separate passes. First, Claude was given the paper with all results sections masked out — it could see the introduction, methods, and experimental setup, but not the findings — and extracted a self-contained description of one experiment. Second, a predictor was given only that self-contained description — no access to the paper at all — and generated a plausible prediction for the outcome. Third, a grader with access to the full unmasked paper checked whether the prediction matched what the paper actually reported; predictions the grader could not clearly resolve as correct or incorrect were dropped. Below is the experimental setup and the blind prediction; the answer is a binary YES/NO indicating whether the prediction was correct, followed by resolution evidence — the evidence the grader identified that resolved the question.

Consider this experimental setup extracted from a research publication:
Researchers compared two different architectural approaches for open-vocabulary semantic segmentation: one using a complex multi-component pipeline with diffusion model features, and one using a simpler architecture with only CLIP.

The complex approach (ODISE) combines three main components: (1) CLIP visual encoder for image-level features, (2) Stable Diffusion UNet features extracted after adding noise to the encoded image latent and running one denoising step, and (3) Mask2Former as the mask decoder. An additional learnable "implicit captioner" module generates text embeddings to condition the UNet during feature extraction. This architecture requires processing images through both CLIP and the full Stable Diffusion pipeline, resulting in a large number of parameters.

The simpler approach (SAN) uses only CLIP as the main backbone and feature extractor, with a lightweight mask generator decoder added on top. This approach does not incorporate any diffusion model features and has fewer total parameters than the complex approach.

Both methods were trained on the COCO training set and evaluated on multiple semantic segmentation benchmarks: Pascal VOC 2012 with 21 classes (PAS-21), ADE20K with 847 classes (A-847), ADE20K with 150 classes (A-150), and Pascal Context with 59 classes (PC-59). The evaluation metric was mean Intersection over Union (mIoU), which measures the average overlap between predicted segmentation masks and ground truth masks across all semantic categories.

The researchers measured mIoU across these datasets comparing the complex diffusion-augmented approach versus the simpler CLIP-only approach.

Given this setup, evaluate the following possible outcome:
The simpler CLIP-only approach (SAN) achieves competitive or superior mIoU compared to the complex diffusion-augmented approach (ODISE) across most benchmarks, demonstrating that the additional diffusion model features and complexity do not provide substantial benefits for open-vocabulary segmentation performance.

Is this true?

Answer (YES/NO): YES